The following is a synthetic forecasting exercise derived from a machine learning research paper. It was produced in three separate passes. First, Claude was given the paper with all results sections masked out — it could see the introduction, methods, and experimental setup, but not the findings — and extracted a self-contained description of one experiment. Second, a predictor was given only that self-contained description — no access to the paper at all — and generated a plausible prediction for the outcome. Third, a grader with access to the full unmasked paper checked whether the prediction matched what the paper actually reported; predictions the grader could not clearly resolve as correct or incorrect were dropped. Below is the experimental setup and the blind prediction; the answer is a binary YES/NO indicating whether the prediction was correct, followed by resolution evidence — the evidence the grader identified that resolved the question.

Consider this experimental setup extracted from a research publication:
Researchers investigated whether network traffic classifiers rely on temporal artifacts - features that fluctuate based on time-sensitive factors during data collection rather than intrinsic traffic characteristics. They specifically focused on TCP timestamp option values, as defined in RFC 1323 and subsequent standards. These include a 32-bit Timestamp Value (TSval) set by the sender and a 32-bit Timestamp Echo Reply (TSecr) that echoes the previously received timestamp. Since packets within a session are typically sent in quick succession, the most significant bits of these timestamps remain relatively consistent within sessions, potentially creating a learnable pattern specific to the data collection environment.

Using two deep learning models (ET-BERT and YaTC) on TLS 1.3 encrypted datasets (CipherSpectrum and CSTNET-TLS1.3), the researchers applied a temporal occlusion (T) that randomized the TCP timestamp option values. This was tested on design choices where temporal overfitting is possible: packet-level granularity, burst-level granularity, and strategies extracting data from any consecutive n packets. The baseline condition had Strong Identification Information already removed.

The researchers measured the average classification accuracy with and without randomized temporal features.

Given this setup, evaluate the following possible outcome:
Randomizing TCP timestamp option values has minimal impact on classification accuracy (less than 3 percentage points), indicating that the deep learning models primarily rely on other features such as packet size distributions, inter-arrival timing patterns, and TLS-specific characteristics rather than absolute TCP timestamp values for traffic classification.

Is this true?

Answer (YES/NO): NO